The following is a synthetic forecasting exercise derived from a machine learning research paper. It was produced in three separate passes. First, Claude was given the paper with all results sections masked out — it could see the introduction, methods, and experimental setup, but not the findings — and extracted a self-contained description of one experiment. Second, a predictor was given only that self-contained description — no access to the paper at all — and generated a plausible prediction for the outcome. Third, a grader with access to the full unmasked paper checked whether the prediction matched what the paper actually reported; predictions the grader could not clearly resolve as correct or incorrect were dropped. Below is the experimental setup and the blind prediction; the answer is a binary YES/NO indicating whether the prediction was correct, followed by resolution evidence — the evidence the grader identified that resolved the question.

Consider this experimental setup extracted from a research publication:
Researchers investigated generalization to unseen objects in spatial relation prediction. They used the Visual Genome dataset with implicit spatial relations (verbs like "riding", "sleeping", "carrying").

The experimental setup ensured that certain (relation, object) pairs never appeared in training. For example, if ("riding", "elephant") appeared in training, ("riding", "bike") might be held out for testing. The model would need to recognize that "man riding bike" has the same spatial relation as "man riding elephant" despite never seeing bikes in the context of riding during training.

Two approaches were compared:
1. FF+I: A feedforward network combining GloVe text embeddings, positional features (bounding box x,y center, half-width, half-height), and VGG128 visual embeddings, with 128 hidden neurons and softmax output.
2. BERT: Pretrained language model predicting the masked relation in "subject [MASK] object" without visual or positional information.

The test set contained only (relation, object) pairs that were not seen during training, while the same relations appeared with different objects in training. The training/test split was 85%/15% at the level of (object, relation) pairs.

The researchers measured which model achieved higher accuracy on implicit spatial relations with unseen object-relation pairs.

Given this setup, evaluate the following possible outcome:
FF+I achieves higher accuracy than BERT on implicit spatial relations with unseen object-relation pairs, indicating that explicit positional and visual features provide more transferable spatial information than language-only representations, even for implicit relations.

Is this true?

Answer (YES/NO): YES